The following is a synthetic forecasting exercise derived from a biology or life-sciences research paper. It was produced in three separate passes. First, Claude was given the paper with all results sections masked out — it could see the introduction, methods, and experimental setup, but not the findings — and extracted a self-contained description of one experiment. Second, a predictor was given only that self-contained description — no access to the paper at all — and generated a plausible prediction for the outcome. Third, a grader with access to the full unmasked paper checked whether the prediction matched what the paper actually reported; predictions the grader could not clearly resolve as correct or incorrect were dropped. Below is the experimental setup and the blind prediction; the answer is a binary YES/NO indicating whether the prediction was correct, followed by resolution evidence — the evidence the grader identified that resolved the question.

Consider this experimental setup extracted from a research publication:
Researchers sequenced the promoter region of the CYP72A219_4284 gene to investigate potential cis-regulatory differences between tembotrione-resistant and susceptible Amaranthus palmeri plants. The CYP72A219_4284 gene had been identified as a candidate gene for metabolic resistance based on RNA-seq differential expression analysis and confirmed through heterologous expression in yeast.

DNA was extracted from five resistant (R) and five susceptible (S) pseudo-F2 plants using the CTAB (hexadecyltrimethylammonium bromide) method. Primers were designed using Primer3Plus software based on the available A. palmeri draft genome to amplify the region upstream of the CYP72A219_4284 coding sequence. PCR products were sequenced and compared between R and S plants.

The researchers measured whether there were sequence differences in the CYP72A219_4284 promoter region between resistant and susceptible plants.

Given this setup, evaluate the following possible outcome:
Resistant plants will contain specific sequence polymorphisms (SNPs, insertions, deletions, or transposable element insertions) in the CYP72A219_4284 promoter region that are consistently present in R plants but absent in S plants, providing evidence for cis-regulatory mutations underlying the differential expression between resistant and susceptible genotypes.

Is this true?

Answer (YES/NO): YES